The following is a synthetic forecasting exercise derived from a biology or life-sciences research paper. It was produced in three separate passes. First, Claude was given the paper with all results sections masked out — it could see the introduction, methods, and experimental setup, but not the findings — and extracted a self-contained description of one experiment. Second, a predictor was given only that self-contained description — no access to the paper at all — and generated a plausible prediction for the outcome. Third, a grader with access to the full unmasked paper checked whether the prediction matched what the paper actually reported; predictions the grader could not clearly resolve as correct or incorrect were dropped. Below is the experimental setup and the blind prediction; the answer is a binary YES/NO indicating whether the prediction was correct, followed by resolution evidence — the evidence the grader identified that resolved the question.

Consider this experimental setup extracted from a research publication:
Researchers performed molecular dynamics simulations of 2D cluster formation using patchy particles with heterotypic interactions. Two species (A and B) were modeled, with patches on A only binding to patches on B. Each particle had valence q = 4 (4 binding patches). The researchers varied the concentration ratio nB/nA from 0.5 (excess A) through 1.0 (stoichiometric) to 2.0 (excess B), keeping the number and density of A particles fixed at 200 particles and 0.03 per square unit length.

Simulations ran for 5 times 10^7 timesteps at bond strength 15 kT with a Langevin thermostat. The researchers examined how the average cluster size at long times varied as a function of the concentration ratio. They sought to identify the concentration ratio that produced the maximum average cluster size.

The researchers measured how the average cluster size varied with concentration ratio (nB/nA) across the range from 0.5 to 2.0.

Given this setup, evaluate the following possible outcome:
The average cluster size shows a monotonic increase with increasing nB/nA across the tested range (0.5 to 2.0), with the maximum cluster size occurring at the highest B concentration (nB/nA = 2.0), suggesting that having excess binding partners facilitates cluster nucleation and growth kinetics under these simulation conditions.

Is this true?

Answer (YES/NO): NO